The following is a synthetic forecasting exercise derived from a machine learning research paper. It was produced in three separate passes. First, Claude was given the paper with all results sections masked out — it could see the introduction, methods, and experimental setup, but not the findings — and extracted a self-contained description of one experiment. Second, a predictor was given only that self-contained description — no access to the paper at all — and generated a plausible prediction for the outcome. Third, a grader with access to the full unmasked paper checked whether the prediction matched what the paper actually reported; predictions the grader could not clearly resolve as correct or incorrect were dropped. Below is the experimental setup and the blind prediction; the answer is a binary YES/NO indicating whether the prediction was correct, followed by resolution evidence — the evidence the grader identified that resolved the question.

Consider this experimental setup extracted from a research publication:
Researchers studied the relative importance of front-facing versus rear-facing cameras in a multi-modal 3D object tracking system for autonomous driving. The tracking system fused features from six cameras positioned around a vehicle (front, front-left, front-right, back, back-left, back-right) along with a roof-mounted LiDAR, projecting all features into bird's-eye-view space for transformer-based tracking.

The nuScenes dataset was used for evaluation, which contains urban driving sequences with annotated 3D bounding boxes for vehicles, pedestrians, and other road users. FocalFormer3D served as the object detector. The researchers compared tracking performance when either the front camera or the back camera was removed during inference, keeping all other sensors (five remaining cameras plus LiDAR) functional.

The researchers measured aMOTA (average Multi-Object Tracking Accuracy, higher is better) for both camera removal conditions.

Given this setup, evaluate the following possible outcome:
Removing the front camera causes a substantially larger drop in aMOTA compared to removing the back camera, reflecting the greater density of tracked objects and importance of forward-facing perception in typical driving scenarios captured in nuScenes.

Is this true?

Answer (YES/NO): NO